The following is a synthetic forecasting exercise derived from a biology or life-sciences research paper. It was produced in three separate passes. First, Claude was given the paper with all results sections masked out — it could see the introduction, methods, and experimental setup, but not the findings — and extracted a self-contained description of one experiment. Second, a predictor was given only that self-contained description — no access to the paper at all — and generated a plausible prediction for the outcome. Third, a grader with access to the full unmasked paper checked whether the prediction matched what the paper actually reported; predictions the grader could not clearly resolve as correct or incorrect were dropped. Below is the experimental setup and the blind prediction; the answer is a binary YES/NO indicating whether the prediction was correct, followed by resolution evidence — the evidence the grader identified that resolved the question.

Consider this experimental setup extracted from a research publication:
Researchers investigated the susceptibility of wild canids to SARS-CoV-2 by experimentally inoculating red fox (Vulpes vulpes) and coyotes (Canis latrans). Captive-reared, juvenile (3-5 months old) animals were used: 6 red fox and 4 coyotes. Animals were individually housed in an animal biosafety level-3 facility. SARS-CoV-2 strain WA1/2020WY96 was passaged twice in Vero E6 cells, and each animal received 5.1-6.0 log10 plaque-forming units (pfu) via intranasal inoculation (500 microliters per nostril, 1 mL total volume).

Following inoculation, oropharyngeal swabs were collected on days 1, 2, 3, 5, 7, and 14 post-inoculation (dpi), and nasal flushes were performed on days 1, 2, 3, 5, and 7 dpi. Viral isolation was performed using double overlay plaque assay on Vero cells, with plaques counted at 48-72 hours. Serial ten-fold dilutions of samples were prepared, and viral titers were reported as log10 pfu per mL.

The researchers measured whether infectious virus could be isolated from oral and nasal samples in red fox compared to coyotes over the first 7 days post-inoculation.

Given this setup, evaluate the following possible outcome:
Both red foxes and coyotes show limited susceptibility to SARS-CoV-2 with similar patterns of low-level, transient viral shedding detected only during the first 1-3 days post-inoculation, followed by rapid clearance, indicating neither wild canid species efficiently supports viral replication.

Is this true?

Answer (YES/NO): NO